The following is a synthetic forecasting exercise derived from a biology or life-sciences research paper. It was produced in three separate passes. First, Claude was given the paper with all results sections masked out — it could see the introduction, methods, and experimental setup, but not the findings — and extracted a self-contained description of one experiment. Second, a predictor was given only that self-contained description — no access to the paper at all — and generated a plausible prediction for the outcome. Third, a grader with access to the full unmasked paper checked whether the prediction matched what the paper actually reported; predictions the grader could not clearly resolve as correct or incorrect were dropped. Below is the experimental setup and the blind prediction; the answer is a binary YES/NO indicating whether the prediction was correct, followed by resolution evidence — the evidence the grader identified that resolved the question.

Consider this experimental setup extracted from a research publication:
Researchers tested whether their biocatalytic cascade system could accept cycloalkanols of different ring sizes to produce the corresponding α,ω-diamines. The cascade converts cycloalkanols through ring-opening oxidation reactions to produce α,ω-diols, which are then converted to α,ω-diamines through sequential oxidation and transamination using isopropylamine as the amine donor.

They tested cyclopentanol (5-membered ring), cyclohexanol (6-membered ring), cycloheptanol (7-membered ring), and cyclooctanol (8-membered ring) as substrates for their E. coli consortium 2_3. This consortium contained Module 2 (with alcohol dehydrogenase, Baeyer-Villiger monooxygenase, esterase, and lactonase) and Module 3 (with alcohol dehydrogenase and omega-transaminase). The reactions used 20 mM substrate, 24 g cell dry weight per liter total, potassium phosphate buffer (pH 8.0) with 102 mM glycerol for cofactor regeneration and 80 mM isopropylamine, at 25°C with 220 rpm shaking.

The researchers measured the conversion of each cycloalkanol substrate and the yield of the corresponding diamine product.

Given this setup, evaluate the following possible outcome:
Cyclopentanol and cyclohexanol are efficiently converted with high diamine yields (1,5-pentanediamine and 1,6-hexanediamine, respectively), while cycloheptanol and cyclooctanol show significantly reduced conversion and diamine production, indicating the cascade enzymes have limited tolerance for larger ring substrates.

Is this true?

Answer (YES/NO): NO